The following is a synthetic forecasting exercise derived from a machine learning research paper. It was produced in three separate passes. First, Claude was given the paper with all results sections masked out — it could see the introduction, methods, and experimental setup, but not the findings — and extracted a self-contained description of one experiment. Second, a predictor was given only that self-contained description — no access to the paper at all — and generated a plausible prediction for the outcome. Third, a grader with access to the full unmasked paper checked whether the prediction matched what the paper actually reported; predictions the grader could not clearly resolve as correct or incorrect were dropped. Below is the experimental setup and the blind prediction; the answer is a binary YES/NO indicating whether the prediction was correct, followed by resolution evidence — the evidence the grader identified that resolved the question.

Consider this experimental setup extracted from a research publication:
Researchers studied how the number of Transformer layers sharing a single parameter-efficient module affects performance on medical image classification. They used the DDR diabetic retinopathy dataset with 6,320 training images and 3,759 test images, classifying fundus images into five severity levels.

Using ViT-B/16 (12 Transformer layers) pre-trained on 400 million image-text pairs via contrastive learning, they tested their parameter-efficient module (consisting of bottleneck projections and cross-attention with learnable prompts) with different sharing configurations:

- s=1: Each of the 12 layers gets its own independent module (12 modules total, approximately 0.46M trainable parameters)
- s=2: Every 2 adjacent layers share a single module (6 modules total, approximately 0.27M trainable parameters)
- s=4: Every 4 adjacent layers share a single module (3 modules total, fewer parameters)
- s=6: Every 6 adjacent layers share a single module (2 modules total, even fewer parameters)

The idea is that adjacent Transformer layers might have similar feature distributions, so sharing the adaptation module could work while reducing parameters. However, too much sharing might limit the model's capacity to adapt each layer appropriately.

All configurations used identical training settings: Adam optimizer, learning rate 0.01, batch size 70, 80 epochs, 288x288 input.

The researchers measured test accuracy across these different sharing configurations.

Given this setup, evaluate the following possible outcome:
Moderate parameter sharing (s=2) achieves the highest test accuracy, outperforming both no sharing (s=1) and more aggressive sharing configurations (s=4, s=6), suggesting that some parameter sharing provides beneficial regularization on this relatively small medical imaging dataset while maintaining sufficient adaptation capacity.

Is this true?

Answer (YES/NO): NO